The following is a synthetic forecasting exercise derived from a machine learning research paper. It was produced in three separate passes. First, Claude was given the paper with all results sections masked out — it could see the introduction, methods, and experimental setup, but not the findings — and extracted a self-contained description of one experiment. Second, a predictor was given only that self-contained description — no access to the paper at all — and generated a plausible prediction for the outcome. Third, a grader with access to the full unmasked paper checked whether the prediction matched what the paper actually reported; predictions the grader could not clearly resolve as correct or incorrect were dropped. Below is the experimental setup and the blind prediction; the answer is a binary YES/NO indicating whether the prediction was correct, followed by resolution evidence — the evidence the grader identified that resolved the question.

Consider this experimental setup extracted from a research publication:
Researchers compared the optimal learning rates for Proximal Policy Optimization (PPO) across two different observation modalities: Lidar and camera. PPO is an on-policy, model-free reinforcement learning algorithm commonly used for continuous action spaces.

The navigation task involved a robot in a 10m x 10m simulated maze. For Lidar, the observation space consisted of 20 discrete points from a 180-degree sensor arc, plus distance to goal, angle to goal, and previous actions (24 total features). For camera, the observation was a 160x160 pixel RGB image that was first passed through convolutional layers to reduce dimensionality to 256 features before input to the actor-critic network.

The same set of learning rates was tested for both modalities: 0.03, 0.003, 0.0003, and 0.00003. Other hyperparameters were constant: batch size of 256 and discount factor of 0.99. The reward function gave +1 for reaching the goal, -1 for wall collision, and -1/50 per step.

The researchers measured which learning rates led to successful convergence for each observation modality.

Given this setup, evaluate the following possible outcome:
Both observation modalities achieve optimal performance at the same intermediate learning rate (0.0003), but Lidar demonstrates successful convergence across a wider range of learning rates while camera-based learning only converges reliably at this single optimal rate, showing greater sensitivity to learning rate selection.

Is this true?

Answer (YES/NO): NO